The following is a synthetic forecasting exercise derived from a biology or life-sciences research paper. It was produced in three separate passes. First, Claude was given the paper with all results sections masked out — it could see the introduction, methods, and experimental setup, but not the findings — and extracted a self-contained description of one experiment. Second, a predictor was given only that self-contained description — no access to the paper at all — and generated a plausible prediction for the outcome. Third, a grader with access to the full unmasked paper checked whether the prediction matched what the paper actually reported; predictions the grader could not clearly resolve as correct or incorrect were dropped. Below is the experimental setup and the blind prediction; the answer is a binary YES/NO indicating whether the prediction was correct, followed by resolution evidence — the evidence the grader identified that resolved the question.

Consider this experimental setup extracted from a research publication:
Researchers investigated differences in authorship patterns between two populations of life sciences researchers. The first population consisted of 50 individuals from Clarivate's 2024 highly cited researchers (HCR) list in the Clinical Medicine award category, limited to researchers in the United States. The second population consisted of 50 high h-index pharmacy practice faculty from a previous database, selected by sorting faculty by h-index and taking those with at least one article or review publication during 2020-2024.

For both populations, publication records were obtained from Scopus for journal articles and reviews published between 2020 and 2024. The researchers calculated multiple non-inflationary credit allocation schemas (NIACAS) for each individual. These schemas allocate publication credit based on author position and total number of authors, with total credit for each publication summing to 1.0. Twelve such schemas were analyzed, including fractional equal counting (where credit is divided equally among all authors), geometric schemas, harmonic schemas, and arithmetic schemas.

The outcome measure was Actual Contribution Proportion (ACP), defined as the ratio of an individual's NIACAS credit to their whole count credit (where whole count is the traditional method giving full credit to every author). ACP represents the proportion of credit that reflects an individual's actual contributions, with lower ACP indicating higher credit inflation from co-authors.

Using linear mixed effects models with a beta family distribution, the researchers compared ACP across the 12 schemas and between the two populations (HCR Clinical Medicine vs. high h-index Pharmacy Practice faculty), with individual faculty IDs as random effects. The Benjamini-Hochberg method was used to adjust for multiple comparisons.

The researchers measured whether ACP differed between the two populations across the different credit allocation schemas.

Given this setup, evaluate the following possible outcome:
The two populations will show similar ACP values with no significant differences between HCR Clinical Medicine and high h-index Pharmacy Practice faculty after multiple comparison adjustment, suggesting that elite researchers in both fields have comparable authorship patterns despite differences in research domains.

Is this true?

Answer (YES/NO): NO